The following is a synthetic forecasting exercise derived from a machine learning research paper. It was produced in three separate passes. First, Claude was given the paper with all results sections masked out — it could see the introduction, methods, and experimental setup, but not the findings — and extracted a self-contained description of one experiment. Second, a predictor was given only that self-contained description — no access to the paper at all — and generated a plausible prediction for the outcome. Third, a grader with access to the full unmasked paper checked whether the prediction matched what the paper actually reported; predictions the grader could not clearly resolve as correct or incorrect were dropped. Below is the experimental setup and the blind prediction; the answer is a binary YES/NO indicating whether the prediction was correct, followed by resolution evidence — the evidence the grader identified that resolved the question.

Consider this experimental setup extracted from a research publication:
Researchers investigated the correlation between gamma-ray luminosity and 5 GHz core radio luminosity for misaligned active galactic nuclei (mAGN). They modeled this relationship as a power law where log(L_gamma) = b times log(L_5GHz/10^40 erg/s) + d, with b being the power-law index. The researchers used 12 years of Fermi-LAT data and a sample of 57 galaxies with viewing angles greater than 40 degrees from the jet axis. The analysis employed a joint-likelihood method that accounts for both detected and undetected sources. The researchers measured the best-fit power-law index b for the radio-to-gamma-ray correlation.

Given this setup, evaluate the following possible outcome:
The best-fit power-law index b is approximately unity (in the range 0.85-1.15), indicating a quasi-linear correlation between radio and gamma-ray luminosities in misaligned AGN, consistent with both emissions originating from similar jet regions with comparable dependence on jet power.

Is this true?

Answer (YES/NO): NO